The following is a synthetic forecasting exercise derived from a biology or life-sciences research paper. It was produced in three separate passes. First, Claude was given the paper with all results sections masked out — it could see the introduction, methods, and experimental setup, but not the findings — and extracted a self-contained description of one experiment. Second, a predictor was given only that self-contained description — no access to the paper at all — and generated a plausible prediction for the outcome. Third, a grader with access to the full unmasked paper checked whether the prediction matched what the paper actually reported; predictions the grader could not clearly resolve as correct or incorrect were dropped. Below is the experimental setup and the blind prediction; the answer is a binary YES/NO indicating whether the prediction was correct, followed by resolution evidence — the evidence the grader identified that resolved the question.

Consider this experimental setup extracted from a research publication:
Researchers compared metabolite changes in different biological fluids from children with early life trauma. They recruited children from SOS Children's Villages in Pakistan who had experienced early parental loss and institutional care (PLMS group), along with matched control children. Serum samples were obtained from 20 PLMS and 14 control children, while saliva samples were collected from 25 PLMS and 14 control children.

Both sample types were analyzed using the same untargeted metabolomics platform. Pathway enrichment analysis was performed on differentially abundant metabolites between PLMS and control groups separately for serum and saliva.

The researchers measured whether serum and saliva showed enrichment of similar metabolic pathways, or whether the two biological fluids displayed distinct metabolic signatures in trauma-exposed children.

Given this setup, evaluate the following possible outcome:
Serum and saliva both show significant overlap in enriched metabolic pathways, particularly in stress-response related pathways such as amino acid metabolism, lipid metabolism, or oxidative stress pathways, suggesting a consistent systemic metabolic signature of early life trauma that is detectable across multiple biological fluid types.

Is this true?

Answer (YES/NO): NO